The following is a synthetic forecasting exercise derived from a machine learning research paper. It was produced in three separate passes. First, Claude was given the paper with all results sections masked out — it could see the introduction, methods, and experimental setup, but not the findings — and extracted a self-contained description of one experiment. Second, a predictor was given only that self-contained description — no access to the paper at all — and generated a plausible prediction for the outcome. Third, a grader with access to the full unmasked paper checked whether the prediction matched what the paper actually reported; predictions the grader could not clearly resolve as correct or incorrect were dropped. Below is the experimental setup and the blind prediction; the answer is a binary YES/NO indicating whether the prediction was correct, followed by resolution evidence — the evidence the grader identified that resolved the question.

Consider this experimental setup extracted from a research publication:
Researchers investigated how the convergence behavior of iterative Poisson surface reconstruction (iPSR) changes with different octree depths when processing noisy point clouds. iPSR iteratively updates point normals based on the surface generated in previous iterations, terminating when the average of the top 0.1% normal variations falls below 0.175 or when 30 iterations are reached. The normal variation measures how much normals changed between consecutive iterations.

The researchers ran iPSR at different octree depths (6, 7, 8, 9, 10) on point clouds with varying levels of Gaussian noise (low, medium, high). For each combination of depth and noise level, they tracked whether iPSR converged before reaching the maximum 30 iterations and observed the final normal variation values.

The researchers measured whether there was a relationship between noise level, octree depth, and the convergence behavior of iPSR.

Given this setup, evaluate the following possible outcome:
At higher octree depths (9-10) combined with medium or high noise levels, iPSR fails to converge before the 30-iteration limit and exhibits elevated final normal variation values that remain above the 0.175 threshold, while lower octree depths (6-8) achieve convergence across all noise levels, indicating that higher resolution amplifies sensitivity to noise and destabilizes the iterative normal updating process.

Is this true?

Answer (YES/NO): NO